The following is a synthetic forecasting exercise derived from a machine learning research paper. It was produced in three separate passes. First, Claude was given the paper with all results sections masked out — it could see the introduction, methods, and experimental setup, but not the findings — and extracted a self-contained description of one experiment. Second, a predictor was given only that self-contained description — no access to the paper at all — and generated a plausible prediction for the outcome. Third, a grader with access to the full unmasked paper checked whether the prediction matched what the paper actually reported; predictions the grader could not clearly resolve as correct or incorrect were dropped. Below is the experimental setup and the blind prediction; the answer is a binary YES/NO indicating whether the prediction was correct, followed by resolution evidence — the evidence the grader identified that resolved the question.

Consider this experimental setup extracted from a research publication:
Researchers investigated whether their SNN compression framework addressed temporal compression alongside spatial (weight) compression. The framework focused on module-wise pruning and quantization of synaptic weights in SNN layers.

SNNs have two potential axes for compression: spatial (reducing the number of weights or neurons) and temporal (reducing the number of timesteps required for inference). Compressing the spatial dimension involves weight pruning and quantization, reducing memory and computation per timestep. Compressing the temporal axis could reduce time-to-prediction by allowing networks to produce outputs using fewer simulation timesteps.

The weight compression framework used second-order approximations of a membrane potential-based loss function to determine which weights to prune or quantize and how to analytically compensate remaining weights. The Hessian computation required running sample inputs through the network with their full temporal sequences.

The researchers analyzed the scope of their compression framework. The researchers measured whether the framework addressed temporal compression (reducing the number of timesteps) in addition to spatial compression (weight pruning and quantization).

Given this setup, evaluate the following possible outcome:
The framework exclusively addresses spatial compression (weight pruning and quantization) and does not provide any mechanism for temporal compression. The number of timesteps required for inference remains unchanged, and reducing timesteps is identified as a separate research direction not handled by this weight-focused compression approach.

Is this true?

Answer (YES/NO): YES